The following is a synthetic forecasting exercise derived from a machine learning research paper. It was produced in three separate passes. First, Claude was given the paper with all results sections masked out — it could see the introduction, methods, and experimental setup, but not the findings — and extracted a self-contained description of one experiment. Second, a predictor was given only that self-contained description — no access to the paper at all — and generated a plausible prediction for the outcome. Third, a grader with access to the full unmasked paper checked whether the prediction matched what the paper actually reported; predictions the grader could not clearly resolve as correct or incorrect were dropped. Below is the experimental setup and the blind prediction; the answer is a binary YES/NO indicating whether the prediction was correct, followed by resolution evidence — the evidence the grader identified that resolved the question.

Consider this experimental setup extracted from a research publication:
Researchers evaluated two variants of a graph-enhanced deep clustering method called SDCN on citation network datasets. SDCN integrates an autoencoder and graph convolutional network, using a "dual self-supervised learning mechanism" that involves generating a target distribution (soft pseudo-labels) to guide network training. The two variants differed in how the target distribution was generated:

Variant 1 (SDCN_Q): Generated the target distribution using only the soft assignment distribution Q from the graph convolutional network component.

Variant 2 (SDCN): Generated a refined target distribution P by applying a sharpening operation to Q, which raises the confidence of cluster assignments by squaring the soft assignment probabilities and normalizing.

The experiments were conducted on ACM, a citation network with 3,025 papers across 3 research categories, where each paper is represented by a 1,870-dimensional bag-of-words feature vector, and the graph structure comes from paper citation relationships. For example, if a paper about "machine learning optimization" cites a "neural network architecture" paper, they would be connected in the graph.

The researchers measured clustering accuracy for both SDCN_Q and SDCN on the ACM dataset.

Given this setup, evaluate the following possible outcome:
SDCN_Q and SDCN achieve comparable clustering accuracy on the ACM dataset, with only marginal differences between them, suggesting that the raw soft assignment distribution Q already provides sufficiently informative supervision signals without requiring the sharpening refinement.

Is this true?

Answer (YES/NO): NO